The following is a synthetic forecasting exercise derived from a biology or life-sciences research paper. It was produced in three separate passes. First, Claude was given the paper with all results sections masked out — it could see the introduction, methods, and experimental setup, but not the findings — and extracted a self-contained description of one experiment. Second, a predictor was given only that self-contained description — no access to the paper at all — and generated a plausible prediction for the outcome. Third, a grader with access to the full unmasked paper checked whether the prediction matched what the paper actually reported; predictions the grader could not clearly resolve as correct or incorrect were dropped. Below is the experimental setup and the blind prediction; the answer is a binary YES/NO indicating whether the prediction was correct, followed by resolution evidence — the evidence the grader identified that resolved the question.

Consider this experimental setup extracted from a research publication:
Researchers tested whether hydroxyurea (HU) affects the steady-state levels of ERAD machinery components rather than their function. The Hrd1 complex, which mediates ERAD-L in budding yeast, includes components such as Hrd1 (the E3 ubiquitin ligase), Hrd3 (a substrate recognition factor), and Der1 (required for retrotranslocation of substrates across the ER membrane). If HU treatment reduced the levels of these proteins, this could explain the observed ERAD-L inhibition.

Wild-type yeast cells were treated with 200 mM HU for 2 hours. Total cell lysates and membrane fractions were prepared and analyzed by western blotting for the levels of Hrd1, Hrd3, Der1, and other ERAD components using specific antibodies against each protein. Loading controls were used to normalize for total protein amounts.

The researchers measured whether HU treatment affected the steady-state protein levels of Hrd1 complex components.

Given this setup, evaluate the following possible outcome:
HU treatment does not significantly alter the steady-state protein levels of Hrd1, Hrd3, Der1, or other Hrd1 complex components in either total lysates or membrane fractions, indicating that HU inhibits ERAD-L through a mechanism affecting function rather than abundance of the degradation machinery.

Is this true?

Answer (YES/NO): YES